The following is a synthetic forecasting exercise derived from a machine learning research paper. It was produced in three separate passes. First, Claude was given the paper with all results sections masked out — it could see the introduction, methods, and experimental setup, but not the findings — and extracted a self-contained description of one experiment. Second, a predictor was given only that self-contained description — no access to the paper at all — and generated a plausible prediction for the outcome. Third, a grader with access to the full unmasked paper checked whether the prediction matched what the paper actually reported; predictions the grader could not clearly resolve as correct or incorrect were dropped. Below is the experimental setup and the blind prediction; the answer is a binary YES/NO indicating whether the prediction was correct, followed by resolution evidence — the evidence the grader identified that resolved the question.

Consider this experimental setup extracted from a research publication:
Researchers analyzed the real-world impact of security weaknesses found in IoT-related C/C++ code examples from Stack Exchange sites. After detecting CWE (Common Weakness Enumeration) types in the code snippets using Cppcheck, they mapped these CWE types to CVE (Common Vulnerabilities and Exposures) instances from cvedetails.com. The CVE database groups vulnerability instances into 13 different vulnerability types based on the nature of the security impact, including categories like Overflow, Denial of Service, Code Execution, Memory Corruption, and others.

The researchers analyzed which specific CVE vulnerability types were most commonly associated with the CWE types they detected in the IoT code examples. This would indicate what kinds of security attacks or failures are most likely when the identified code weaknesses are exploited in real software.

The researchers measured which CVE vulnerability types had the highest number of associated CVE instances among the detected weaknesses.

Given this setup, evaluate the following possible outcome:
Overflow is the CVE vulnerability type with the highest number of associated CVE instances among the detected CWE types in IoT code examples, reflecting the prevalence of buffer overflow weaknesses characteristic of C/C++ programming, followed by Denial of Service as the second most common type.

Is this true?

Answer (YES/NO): YES